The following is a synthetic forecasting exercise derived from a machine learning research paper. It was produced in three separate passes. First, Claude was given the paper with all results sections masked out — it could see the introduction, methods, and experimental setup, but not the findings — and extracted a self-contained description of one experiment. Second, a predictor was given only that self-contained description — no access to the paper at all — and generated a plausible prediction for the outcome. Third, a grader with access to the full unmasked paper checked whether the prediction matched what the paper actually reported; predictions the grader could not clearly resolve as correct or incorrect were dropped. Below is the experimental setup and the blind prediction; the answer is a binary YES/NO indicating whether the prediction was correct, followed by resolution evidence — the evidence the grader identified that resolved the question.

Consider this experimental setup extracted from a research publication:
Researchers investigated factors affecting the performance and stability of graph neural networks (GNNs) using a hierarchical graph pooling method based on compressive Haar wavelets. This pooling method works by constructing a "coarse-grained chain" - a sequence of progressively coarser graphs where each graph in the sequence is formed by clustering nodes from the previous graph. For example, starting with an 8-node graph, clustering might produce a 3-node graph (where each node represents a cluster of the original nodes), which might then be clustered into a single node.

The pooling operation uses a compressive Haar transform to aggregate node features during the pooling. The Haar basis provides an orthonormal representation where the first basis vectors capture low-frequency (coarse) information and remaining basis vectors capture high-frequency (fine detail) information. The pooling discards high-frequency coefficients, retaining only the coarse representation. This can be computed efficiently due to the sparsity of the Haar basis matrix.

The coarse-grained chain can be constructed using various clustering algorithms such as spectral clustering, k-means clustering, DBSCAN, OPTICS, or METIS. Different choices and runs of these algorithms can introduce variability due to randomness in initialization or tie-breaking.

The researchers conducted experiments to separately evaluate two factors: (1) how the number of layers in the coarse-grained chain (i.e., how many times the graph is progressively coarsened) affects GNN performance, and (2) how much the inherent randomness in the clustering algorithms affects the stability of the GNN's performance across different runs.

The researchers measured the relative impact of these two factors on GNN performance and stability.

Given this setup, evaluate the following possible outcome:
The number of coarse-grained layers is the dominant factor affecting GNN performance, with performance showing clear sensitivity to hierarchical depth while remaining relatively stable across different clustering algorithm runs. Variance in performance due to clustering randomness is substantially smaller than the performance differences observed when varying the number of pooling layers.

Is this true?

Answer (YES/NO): YES